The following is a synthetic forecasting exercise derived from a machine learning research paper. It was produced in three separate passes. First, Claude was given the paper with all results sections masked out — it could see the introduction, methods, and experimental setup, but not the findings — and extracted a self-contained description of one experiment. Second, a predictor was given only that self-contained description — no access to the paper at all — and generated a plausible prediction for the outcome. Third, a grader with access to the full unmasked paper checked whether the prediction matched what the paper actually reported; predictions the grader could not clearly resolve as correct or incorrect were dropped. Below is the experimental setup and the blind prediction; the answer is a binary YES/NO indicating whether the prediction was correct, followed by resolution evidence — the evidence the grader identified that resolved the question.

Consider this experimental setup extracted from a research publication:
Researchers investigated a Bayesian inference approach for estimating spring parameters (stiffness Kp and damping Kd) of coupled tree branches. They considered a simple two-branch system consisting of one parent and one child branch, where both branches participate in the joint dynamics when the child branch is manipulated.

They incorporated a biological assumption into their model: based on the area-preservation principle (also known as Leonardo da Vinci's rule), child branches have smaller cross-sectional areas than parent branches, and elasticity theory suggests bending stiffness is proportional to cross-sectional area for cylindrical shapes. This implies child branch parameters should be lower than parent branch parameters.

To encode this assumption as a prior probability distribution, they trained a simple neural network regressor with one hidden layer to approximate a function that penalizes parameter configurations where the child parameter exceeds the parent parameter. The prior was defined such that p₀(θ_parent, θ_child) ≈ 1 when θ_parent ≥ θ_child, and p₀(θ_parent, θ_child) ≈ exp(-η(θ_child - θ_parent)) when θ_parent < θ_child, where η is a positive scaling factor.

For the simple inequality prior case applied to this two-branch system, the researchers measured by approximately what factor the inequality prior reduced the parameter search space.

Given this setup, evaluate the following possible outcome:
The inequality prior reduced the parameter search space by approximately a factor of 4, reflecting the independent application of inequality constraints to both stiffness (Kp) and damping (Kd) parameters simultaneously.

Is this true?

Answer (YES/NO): YES